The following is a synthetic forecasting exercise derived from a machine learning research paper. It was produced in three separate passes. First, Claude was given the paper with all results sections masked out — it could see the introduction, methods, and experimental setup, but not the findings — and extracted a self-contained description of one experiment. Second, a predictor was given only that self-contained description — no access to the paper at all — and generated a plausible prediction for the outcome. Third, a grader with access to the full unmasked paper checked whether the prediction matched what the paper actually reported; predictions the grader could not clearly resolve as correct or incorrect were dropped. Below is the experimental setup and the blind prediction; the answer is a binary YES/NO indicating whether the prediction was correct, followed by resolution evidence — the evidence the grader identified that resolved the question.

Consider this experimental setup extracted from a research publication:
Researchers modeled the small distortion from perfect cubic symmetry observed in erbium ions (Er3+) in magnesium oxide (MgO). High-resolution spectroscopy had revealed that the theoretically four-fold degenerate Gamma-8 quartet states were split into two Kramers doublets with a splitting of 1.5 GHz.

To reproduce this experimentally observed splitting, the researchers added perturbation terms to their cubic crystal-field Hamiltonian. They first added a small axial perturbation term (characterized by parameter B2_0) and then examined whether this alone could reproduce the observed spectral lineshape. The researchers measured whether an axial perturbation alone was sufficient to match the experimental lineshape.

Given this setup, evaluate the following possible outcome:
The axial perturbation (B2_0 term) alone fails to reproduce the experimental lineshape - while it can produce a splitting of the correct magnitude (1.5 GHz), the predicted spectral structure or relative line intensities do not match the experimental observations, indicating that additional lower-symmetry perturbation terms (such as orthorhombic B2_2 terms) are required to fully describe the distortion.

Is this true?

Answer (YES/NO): YES